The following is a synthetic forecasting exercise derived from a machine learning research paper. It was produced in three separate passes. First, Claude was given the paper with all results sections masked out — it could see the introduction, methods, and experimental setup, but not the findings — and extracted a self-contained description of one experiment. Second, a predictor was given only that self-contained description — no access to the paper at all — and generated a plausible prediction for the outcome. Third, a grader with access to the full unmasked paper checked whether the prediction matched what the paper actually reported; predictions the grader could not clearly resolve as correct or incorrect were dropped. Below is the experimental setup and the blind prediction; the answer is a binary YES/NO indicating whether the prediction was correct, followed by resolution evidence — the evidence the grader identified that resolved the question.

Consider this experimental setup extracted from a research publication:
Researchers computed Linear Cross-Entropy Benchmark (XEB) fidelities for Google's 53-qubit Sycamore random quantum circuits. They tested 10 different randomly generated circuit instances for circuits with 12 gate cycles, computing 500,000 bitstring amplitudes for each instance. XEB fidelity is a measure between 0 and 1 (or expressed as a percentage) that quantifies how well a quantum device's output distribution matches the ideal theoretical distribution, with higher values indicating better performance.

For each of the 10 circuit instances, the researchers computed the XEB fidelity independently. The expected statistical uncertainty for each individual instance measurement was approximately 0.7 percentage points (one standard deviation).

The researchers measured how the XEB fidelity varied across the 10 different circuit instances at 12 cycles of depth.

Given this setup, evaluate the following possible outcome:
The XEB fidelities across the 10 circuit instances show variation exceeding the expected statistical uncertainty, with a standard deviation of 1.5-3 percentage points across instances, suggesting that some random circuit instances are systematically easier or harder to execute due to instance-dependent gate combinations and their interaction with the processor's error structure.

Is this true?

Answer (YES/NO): NO